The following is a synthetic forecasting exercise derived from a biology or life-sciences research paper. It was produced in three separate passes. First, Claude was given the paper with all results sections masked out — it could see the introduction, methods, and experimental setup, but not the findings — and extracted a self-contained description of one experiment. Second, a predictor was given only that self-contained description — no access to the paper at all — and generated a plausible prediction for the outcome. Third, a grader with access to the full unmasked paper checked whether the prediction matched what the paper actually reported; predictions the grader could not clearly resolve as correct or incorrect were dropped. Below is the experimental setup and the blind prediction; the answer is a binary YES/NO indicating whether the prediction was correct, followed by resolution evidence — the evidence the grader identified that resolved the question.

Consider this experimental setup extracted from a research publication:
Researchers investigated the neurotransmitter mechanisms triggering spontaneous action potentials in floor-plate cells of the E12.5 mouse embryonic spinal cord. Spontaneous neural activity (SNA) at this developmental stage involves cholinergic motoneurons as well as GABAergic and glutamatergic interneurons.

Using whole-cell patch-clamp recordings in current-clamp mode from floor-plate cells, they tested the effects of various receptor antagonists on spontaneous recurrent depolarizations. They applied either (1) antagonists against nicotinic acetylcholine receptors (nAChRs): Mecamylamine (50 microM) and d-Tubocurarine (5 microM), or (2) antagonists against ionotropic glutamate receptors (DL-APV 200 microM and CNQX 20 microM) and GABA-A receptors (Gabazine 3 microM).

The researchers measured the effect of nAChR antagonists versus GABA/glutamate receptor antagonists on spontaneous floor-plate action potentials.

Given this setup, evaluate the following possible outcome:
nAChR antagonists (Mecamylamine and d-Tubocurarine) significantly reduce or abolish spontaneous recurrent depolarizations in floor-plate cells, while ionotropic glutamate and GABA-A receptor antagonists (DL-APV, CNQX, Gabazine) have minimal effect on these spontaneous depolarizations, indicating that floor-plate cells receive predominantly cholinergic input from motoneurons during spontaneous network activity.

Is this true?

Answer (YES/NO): YES